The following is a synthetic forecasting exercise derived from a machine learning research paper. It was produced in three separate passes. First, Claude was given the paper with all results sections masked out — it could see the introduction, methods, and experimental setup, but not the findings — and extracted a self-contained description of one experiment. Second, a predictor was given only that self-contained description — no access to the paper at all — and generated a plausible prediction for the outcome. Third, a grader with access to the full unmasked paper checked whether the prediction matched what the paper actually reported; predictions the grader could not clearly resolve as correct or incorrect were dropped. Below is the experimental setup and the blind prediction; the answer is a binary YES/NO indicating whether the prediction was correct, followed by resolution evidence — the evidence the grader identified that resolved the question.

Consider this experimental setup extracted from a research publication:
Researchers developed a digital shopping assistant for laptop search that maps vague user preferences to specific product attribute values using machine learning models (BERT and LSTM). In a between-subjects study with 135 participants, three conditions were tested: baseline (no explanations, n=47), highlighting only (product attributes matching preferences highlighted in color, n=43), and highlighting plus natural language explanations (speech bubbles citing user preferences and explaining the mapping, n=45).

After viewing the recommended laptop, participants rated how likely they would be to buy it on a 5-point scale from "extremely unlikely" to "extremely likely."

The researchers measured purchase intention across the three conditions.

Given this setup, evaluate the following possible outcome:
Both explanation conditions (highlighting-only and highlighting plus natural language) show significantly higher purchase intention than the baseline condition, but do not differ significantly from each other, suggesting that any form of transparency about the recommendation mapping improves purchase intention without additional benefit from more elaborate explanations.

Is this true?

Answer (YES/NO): NO